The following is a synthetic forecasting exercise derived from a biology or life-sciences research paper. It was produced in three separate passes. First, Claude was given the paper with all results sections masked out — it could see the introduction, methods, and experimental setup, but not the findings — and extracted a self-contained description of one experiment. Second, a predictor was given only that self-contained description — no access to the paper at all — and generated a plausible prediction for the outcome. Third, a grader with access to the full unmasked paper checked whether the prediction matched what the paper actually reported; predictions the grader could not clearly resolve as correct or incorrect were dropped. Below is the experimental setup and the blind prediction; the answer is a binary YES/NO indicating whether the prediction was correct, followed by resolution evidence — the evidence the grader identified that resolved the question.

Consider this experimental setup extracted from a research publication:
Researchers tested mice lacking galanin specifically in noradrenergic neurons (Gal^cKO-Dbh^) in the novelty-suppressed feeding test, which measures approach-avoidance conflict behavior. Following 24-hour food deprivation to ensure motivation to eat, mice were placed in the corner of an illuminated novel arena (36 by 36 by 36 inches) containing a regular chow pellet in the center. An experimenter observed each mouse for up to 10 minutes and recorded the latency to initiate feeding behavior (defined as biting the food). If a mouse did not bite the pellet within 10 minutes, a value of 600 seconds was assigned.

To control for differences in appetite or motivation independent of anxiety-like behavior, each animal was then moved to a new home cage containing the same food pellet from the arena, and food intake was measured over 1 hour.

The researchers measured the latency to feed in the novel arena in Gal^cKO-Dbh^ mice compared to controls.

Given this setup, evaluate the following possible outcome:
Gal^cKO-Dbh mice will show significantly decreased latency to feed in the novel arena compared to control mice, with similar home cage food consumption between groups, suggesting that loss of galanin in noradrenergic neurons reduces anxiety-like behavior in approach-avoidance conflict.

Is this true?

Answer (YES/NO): YES